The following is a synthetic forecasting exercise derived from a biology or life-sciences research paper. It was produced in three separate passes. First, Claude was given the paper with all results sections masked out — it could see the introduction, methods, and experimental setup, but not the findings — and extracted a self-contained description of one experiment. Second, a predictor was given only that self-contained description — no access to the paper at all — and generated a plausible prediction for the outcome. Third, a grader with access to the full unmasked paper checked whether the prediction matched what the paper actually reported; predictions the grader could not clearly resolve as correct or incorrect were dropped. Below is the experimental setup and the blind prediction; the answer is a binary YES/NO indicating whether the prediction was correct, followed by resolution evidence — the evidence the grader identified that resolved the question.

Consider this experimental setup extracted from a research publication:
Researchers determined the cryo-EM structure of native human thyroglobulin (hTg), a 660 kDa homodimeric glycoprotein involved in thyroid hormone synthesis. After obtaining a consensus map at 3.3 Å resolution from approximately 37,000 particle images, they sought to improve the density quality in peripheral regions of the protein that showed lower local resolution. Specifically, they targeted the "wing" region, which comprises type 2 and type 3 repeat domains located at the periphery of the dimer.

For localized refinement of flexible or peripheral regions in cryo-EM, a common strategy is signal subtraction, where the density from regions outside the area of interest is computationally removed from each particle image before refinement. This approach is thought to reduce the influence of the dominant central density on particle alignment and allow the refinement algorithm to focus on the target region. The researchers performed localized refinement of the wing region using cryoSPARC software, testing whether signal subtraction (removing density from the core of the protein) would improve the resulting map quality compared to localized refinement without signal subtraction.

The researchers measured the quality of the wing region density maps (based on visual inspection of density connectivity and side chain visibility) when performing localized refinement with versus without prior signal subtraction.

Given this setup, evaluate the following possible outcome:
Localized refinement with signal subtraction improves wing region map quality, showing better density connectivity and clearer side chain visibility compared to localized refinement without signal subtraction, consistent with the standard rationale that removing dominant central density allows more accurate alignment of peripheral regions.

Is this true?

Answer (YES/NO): NO